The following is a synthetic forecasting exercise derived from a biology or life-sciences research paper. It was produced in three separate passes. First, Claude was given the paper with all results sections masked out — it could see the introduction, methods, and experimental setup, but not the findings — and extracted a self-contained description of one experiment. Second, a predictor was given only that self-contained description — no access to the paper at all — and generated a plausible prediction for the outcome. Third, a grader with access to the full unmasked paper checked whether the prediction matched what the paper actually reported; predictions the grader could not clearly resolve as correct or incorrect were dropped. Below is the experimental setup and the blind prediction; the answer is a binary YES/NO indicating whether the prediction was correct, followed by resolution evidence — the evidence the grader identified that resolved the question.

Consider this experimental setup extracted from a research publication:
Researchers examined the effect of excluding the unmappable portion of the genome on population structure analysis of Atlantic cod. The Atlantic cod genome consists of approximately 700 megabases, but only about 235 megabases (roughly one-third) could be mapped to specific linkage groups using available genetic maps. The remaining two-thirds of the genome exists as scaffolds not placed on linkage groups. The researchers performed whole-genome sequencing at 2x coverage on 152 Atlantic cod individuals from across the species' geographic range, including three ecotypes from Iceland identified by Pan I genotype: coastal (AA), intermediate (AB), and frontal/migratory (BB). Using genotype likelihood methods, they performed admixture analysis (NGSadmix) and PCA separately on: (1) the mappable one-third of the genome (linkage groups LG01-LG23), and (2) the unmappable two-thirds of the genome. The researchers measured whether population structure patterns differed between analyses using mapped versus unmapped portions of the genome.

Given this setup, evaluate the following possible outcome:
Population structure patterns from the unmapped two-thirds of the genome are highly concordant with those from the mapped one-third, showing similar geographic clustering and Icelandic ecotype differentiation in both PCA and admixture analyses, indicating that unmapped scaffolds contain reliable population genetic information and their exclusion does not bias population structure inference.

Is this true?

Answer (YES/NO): NO